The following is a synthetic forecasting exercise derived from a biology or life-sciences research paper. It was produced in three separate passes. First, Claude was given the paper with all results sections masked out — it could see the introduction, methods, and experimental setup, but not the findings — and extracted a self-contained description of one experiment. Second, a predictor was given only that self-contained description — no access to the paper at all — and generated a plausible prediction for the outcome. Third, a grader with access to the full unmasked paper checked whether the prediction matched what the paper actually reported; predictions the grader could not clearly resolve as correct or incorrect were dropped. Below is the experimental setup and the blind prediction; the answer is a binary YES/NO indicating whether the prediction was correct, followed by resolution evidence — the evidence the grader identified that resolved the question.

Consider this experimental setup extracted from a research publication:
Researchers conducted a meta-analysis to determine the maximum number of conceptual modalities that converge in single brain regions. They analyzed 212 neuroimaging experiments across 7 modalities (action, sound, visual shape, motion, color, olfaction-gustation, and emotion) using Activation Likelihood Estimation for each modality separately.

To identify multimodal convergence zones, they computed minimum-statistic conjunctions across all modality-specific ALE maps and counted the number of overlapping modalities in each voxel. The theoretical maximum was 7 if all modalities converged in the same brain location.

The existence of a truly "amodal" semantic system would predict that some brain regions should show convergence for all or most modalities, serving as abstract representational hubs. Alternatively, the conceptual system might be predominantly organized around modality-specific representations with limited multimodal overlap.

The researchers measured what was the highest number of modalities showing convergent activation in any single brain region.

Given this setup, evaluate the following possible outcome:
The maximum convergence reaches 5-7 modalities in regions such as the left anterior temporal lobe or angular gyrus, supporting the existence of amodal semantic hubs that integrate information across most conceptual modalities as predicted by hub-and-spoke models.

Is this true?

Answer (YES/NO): NO